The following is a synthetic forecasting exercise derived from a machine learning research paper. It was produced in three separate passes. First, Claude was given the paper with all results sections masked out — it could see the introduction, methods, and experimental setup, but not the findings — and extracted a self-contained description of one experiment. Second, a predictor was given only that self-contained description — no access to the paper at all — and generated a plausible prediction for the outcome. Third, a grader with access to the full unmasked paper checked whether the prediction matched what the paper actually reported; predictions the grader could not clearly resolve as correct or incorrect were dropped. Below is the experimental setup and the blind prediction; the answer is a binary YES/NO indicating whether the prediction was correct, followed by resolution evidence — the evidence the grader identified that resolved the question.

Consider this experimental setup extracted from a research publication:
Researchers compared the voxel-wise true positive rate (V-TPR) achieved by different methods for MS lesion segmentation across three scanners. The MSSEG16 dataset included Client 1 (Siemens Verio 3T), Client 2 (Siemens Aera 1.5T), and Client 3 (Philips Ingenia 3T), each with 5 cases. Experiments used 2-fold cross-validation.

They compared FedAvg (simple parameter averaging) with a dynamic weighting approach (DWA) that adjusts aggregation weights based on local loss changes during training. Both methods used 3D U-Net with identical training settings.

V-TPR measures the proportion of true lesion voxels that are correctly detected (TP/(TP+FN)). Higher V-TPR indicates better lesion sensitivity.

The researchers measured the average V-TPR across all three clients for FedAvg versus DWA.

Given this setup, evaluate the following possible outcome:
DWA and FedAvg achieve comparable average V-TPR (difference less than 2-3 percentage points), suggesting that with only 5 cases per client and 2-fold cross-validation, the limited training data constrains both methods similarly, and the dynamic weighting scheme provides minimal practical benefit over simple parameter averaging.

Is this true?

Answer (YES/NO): NO